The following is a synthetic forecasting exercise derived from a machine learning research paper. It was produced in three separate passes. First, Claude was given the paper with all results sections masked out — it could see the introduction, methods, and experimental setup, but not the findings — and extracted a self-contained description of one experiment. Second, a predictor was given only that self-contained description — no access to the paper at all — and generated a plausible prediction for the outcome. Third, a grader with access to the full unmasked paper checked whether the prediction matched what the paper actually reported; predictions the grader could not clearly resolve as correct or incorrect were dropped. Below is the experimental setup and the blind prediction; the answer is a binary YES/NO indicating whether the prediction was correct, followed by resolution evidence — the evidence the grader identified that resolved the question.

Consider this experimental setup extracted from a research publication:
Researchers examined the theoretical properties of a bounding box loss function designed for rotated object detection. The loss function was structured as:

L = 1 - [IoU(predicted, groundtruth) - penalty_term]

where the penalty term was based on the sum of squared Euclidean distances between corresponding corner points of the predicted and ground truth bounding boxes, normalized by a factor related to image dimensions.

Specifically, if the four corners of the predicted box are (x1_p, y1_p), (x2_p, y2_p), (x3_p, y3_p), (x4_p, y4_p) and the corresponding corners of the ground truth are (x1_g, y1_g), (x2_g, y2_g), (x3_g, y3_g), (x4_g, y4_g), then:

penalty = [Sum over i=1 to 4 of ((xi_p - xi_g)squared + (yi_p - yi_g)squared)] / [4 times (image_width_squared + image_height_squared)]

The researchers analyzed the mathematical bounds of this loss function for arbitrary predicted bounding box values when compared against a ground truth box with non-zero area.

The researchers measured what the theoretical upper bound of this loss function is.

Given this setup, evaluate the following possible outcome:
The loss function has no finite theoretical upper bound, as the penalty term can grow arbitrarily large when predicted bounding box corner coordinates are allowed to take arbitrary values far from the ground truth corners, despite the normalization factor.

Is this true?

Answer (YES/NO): NO